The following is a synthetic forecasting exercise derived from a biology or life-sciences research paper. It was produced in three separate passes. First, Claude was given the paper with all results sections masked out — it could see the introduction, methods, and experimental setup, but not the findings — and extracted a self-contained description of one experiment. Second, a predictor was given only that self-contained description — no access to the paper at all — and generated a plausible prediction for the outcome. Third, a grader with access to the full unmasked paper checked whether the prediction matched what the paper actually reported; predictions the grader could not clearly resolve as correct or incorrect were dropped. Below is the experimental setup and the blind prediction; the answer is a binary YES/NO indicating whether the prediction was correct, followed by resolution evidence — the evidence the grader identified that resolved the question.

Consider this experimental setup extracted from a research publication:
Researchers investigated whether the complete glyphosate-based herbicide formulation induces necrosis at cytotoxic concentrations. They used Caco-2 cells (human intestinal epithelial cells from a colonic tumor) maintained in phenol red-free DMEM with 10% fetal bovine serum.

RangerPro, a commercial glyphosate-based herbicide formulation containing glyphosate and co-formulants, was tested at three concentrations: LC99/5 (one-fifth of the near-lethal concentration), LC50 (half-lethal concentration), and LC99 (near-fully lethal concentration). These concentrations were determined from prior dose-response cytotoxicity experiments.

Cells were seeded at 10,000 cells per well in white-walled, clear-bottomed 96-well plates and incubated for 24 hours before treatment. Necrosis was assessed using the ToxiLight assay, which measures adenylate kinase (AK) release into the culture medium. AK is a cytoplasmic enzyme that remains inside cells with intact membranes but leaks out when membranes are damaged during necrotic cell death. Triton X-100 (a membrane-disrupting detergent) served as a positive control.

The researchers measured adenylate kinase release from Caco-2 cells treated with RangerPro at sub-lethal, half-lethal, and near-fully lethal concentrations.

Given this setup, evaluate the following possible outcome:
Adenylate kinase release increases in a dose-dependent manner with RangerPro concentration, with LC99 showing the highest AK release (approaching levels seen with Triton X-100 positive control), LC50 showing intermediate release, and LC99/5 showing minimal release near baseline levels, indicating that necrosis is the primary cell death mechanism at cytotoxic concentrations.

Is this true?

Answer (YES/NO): NO